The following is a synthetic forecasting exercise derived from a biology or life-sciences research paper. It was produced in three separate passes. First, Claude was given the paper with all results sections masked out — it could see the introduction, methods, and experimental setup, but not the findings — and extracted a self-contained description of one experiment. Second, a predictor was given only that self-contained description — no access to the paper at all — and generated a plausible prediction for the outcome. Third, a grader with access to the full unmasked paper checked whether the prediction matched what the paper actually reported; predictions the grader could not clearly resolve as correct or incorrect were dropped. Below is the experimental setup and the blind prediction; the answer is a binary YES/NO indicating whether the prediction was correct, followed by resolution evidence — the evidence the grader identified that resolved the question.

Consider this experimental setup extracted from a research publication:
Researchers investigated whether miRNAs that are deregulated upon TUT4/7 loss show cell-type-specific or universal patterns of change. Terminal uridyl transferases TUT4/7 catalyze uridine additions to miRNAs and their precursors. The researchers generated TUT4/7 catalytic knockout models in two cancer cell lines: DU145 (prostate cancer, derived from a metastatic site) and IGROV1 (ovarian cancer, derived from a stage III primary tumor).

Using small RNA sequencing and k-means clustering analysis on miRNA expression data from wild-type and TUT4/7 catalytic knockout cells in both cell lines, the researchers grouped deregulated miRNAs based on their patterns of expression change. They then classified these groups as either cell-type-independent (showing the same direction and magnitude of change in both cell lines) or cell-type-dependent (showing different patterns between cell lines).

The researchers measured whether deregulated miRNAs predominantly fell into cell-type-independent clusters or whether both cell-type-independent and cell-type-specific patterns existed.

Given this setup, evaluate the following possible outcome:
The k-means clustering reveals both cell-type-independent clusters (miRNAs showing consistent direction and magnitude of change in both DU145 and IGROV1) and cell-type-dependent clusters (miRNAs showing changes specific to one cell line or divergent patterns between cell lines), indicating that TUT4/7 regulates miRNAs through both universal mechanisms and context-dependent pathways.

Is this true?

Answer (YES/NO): YES